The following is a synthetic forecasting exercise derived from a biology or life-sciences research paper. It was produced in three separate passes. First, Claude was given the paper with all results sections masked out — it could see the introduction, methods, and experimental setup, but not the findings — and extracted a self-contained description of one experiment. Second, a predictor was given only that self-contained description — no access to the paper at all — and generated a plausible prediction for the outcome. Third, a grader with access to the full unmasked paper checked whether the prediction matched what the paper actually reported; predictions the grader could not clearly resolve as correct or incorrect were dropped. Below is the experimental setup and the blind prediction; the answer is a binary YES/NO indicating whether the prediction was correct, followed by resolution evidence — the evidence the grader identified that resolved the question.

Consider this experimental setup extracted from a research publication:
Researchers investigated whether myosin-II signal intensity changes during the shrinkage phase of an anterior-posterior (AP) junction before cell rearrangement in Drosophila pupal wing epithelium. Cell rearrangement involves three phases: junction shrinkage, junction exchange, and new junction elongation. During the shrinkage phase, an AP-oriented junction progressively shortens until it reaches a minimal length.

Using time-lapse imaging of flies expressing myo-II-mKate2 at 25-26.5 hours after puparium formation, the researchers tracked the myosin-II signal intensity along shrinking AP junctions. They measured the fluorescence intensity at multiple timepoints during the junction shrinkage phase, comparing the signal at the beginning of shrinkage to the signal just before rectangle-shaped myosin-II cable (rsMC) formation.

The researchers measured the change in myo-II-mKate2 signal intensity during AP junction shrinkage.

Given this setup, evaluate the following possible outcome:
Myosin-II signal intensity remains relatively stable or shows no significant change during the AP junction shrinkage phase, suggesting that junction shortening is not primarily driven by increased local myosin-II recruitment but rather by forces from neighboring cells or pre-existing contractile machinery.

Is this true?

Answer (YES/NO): NO